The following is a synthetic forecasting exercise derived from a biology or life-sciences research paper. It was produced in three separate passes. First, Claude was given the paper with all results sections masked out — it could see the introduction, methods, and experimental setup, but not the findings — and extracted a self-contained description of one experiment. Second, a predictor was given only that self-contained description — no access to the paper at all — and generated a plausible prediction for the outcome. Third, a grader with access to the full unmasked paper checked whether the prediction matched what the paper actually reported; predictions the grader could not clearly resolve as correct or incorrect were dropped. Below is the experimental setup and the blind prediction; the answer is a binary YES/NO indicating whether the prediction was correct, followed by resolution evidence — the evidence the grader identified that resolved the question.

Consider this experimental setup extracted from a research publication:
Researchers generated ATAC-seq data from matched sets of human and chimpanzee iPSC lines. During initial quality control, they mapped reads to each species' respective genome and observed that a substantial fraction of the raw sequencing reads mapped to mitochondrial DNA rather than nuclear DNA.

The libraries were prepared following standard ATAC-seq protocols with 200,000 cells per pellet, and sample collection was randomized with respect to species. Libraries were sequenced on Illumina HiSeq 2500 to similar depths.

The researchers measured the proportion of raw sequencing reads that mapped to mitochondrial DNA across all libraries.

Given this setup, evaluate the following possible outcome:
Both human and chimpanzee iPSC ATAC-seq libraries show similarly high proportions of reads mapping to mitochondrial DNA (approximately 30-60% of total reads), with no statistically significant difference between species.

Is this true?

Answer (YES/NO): NO